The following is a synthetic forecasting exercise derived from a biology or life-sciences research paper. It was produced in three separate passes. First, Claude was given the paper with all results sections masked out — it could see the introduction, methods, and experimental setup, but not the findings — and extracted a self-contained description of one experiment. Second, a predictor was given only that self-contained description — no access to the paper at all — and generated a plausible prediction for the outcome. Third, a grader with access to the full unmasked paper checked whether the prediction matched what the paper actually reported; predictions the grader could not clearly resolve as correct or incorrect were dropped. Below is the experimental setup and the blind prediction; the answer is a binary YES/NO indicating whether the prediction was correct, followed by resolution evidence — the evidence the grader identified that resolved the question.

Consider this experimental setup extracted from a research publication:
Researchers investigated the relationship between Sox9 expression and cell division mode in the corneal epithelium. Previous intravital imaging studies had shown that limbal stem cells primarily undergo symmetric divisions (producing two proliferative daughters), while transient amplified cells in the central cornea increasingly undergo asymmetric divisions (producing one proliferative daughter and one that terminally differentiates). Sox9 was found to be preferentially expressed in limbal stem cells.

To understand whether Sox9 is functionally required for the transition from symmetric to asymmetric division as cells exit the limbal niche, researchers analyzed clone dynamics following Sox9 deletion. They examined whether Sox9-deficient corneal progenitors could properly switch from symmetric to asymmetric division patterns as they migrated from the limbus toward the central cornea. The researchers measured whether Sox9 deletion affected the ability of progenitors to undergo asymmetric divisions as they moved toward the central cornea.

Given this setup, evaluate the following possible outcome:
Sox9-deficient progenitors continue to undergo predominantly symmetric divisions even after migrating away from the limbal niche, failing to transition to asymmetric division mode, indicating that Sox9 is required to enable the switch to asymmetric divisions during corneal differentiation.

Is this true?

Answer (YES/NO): YES